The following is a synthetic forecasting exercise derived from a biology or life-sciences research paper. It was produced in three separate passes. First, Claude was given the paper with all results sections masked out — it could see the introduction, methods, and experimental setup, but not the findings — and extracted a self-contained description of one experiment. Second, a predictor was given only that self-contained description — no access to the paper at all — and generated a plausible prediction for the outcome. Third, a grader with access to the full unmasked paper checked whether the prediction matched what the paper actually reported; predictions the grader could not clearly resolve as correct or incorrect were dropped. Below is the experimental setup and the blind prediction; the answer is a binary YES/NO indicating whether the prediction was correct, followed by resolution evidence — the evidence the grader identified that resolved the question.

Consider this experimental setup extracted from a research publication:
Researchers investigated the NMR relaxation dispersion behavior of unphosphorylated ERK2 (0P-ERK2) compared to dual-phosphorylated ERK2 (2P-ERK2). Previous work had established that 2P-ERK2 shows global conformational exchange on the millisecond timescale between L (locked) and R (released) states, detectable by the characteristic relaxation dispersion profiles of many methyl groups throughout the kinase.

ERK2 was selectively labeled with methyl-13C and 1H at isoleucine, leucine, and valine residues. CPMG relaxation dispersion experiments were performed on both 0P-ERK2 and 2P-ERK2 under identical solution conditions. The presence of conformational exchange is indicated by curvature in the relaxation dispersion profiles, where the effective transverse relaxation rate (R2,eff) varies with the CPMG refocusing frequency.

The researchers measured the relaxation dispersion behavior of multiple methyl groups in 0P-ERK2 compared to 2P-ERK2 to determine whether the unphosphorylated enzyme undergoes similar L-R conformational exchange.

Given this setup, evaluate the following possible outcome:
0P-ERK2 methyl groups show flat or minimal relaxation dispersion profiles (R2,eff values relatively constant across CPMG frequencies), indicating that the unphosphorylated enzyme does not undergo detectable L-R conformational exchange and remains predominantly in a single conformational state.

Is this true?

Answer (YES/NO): YES